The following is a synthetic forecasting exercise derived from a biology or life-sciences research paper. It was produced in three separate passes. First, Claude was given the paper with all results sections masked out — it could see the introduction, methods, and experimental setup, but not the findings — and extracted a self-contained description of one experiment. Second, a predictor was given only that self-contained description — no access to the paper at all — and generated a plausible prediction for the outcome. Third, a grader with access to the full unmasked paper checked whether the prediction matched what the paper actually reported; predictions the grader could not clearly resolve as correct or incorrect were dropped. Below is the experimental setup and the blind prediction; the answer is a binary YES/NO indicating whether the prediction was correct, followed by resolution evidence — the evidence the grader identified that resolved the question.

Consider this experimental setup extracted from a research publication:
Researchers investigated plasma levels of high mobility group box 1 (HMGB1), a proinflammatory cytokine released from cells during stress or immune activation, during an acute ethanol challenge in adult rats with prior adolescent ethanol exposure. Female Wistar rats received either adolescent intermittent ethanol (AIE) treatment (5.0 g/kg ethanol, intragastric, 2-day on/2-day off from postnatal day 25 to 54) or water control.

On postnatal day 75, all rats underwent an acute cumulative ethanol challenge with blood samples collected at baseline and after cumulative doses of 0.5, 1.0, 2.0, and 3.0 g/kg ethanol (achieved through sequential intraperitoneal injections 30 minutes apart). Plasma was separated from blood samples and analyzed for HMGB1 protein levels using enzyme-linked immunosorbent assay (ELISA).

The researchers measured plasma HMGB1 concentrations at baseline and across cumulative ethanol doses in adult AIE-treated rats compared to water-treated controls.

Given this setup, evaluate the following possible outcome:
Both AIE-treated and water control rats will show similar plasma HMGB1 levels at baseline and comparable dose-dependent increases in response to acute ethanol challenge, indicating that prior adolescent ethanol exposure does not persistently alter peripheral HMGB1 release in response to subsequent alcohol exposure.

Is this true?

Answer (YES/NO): NO